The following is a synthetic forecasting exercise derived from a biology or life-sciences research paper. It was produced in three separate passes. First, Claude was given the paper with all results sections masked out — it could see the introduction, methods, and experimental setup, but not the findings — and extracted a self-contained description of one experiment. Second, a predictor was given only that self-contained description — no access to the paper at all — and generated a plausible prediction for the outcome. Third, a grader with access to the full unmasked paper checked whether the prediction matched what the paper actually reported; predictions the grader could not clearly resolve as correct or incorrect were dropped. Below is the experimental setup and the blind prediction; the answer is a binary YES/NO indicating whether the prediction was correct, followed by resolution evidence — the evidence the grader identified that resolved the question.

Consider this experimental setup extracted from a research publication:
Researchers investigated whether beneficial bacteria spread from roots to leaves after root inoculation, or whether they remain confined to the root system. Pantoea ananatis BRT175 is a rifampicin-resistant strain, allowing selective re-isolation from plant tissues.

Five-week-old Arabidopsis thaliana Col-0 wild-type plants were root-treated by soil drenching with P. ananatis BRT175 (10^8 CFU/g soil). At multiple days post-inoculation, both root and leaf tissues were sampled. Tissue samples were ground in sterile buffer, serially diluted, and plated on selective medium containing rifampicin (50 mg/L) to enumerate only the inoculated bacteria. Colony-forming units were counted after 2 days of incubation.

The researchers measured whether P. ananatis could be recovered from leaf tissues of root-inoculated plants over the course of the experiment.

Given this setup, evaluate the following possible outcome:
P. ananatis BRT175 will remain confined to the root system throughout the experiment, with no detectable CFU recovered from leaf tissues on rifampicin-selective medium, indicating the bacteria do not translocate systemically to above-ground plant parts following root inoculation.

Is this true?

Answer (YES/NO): YES